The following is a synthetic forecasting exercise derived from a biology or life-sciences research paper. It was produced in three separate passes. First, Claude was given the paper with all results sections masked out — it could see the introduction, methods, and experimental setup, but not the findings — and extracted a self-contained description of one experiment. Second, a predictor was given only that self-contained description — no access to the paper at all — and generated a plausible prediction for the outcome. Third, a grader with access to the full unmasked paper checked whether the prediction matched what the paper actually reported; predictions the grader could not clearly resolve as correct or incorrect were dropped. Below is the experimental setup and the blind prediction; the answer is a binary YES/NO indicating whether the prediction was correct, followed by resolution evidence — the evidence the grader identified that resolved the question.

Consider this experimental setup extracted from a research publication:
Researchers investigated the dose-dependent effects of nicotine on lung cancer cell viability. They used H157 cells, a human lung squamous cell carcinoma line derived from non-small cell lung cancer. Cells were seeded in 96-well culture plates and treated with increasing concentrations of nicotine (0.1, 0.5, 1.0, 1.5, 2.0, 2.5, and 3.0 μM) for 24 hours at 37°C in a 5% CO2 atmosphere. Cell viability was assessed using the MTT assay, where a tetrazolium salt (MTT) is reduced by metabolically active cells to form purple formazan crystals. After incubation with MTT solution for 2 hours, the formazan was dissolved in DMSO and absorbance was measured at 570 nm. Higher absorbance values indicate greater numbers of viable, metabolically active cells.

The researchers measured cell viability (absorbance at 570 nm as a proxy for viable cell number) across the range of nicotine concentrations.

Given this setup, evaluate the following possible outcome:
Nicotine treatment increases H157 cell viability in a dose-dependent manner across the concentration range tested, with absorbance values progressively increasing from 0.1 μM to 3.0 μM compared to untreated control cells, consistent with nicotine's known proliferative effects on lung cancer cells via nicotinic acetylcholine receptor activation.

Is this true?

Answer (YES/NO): NO